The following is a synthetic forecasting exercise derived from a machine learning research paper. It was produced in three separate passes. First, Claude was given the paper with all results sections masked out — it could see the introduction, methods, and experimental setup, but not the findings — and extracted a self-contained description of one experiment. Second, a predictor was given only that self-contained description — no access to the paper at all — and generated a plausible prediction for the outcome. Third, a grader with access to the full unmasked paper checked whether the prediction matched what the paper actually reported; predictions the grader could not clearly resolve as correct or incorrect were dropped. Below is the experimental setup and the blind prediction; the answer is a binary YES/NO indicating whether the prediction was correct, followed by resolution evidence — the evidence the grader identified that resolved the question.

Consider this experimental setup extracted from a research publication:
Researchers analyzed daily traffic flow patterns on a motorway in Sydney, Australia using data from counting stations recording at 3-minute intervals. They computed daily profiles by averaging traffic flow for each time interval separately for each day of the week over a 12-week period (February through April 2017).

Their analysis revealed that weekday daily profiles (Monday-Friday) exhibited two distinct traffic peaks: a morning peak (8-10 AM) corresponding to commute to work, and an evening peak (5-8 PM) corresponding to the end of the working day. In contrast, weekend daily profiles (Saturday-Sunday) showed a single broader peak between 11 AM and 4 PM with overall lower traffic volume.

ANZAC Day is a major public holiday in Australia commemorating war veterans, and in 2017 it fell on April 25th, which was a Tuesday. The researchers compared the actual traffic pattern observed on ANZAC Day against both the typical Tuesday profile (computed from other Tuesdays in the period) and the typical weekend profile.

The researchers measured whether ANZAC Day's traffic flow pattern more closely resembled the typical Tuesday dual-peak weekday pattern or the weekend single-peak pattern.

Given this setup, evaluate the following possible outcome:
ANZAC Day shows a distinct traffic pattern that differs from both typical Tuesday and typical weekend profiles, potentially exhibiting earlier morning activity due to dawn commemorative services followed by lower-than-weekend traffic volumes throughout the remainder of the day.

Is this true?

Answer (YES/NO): NO